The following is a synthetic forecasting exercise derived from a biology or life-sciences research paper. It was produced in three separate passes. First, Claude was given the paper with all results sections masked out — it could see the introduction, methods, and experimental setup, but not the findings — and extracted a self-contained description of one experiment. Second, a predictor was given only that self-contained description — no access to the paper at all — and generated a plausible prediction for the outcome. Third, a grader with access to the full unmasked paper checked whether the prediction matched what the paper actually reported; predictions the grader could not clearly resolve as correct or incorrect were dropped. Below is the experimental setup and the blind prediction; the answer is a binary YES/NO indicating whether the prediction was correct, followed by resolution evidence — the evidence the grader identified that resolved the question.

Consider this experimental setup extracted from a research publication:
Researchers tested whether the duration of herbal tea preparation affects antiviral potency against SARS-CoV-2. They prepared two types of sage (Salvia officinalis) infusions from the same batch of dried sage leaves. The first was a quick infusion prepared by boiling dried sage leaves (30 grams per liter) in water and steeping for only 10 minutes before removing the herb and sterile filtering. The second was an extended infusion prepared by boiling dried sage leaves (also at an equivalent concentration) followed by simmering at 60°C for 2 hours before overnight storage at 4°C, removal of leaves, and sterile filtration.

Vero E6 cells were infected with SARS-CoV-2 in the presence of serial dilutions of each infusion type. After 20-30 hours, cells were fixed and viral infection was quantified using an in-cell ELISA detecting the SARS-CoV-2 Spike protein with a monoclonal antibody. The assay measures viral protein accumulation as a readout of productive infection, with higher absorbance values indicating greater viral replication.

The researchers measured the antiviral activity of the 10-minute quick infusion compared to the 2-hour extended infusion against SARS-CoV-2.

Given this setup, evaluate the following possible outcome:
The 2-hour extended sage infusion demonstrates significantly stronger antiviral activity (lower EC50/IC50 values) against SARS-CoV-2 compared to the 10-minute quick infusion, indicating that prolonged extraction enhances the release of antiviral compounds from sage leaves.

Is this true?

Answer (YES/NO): NO